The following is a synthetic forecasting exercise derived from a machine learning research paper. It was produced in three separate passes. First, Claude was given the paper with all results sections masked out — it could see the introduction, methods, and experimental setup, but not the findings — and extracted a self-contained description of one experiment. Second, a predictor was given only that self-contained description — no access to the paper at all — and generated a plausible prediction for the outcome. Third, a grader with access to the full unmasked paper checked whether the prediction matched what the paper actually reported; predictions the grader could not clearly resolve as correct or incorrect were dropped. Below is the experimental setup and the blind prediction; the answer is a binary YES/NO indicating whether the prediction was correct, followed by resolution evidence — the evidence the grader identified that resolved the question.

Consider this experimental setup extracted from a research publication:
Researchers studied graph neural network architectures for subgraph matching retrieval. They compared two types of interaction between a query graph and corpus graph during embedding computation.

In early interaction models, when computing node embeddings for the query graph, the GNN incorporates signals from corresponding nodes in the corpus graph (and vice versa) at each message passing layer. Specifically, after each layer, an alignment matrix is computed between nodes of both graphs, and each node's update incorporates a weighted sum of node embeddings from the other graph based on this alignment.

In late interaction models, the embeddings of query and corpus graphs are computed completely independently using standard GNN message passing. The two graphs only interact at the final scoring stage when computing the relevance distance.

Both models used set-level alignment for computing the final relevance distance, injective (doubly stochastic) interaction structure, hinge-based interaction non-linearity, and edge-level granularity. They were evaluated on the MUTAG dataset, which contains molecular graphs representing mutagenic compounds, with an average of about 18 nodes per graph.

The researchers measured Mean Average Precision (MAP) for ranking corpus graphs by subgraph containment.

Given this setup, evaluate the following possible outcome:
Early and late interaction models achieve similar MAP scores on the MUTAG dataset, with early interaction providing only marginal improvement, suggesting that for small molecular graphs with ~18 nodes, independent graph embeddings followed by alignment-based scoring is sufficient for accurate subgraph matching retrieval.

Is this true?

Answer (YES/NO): NO